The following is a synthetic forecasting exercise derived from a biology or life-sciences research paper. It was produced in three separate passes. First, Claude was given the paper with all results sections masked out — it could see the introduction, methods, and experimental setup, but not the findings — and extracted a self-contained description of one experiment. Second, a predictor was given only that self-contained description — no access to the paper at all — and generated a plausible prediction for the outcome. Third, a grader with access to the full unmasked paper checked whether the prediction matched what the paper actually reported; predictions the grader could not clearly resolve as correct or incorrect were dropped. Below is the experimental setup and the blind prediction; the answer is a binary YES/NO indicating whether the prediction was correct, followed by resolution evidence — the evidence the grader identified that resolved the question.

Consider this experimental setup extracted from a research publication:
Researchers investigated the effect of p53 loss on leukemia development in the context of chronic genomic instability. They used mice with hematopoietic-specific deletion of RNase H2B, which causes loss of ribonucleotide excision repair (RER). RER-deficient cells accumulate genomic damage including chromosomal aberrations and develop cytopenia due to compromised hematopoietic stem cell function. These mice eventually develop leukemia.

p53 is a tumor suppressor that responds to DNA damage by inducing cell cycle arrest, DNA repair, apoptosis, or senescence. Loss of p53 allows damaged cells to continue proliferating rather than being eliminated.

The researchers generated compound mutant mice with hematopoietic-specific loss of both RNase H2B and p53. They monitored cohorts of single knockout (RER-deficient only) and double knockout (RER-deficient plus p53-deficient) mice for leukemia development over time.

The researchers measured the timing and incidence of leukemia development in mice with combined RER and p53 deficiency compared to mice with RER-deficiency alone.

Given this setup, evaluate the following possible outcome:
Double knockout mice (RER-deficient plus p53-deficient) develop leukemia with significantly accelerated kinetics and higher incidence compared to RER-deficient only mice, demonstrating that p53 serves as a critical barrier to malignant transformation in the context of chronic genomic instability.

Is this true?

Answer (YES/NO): YES